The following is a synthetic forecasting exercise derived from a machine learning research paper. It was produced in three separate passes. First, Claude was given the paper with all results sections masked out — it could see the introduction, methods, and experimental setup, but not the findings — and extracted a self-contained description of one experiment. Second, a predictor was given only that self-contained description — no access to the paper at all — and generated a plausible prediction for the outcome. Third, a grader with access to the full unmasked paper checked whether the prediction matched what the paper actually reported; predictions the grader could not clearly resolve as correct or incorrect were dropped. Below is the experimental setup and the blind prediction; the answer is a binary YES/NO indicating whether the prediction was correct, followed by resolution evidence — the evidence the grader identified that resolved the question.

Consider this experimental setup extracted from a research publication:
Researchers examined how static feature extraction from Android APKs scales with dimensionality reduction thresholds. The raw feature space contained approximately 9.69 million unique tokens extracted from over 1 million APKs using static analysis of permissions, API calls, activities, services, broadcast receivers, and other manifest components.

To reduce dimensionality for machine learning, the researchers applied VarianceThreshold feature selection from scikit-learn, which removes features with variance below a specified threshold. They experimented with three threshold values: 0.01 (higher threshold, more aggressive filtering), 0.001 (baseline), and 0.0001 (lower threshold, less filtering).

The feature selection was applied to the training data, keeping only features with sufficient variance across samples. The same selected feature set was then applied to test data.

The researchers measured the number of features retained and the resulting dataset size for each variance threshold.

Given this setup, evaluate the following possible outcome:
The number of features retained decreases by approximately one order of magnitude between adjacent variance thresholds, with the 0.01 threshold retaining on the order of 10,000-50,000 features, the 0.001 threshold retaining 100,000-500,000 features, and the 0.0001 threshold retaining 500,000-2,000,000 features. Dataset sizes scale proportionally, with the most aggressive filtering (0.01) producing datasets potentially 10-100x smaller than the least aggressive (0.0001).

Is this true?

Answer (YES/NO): NO